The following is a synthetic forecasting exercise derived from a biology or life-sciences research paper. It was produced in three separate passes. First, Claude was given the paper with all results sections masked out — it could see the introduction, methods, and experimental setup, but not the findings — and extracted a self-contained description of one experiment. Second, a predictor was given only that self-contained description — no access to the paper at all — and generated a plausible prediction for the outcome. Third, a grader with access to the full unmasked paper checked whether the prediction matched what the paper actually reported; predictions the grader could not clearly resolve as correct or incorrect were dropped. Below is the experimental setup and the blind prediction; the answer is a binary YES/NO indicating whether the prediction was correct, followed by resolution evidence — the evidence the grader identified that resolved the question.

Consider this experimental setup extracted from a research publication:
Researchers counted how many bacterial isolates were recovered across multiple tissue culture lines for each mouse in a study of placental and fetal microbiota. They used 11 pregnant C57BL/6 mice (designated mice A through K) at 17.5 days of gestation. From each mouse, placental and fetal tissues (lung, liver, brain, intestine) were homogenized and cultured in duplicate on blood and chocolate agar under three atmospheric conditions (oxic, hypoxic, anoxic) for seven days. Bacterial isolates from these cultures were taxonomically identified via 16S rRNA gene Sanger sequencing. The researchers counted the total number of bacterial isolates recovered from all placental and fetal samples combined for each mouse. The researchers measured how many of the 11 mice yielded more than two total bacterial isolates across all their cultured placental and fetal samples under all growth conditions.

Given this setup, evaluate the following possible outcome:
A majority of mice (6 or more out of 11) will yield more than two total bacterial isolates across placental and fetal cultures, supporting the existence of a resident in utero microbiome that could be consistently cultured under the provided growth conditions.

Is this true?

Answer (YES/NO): NO